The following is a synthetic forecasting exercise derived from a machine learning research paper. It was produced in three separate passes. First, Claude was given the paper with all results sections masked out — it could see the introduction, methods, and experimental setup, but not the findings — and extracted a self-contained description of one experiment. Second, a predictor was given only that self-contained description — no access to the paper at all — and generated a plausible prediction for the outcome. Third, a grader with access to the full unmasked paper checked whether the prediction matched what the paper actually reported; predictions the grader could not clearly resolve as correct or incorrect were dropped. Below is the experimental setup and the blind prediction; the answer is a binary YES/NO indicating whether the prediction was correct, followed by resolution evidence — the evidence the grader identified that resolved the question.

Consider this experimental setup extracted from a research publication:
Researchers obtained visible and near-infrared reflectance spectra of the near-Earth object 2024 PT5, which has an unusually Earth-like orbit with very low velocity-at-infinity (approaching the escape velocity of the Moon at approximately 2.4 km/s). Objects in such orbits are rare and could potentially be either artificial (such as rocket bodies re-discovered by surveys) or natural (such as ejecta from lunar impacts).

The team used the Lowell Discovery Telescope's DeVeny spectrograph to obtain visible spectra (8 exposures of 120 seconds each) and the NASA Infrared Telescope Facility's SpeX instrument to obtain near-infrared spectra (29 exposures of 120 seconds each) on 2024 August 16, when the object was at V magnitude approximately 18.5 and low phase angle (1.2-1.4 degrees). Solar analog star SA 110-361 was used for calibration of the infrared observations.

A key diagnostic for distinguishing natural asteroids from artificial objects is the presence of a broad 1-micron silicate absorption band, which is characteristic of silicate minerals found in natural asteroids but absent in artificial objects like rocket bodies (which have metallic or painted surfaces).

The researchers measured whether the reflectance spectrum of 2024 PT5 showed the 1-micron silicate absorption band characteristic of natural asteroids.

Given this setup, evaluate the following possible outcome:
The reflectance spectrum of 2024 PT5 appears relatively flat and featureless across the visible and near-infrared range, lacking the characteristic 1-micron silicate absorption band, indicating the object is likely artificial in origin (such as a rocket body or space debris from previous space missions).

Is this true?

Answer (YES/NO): NO